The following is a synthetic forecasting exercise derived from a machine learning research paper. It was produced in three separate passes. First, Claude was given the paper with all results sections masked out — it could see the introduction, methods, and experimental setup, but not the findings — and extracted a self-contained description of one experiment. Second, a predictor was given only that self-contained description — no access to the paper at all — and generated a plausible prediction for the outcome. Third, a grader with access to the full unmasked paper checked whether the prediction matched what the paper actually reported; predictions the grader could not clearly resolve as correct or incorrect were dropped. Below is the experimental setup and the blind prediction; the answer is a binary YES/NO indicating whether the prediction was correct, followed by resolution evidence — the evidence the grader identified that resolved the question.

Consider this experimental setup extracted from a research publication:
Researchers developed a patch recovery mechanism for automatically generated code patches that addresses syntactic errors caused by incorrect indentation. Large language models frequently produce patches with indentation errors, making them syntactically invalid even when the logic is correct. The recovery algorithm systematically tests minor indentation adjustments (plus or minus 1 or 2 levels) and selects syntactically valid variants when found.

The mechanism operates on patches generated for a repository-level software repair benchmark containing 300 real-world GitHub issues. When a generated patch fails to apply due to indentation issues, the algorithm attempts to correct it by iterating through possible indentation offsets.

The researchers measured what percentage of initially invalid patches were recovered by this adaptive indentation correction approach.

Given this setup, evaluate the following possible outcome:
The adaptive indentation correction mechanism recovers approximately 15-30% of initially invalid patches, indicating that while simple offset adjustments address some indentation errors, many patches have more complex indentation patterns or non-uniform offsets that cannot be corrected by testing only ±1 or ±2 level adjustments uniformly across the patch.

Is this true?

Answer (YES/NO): NO